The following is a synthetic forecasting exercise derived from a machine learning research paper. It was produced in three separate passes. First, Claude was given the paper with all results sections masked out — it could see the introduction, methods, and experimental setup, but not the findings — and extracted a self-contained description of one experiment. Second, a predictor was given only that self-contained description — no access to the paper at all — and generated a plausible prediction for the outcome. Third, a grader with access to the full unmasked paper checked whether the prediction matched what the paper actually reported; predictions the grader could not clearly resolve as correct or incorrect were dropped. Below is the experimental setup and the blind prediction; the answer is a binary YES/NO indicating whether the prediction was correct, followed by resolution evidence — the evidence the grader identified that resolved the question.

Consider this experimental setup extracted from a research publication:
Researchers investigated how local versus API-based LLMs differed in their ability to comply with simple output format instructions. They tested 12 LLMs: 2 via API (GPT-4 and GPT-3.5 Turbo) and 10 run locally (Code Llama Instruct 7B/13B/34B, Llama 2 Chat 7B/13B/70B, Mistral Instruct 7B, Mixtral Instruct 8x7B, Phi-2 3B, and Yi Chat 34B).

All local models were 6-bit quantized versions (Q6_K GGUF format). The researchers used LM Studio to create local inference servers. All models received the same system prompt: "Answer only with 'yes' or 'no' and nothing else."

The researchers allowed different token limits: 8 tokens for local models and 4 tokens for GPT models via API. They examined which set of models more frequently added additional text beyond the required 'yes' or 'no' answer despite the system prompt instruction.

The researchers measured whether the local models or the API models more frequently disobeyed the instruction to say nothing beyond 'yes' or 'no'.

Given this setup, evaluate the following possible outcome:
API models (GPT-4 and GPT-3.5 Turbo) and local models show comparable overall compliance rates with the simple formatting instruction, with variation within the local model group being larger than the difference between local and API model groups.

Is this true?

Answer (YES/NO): NO